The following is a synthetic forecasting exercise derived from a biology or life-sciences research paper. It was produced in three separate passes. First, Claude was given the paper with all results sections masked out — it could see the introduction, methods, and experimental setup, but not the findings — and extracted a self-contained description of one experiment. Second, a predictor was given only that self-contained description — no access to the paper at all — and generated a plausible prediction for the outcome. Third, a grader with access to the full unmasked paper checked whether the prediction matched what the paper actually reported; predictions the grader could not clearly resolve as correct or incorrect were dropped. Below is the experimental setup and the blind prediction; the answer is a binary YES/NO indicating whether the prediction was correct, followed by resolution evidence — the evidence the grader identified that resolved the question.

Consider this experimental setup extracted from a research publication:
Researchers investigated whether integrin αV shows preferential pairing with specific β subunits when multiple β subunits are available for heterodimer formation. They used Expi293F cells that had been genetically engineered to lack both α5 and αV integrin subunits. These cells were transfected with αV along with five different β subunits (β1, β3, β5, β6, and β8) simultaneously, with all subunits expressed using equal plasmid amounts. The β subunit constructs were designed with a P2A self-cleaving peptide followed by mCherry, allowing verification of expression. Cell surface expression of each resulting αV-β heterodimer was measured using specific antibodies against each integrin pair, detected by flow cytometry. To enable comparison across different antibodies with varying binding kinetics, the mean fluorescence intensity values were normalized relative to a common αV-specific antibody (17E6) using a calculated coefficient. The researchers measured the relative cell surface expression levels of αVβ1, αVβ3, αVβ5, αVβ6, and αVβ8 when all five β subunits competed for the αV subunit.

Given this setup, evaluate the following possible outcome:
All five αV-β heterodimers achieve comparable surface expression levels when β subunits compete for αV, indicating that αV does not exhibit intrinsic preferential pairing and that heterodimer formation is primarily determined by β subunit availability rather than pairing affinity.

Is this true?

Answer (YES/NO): NO